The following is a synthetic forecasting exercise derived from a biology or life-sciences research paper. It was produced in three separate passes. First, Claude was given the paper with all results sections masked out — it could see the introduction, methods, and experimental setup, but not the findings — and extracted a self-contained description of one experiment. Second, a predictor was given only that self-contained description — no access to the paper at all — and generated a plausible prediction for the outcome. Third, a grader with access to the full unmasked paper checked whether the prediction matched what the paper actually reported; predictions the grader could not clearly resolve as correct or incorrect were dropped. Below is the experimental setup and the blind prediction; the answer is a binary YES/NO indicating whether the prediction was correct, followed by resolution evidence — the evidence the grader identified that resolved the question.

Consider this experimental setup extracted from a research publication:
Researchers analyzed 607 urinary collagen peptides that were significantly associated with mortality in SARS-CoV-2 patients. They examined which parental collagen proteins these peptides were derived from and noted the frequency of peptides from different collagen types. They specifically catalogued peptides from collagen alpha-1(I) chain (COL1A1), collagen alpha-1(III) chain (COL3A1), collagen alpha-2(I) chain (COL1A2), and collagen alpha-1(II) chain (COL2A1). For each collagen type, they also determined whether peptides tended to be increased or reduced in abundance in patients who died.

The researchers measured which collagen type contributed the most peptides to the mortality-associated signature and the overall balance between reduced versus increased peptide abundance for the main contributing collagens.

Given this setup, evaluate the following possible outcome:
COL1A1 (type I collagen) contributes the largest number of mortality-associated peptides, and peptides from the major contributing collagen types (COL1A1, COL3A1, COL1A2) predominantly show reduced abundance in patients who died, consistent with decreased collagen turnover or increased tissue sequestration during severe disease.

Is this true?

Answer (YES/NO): YES